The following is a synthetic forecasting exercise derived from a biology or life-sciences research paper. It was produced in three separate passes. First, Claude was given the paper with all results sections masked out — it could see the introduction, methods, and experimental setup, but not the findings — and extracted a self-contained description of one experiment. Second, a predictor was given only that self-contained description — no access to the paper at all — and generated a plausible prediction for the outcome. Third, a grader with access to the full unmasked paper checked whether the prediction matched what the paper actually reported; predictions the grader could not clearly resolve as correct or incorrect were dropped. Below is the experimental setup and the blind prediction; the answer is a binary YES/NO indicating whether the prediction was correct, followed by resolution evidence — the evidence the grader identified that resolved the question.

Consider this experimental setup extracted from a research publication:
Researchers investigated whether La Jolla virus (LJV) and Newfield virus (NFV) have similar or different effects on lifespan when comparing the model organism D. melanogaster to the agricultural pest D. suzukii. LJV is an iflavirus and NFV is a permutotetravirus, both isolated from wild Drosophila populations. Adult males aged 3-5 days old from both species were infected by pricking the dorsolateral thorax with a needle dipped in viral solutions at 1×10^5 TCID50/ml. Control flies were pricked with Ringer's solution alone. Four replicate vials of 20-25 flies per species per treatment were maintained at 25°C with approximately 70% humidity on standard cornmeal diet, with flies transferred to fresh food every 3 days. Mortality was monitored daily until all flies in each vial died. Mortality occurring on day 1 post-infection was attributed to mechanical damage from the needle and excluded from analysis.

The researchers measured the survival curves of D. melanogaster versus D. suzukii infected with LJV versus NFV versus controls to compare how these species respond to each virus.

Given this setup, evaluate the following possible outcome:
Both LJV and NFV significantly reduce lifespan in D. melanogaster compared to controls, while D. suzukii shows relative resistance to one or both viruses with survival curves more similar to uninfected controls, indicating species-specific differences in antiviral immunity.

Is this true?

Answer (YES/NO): NO